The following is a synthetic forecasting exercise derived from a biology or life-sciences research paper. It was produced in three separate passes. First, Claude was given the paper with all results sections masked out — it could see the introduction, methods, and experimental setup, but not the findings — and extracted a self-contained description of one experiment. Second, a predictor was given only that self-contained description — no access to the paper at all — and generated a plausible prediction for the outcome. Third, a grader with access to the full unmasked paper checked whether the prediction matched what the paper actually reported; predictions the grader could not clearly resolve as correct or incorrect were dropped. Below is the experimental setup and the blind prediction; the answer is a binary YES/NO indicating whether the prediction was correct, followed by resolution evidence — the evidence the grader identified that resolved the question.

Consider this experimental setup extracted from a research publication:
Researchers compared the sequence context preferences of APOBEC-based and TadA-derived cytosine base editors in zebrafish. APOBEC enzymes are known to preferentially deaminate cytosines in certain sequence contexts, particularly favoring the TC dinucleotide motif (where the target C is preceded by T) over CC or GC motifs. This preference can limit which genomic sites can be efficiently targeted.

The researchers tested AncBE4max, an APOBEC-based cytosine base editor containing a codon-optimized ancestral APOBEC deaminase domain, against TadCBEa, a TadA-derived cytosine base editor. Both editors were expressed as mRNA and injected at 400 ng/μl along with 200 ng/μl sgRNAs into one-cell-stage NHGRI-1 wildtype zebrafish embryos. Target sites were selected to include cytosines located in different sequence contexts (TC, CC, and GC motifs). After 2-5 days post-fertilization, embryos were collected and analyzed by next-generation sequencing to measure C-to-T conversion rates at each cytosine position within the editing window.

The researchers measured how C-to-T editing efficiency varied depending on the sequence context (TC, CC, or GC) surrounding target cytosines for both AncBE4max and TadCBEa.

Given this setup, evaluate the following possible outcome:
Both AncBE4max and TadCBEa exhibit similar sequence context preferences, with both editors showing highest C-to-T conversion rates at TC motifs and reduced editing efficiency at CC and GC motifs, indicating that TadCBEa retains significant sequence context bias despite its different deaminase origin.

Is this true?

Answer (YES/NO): NO